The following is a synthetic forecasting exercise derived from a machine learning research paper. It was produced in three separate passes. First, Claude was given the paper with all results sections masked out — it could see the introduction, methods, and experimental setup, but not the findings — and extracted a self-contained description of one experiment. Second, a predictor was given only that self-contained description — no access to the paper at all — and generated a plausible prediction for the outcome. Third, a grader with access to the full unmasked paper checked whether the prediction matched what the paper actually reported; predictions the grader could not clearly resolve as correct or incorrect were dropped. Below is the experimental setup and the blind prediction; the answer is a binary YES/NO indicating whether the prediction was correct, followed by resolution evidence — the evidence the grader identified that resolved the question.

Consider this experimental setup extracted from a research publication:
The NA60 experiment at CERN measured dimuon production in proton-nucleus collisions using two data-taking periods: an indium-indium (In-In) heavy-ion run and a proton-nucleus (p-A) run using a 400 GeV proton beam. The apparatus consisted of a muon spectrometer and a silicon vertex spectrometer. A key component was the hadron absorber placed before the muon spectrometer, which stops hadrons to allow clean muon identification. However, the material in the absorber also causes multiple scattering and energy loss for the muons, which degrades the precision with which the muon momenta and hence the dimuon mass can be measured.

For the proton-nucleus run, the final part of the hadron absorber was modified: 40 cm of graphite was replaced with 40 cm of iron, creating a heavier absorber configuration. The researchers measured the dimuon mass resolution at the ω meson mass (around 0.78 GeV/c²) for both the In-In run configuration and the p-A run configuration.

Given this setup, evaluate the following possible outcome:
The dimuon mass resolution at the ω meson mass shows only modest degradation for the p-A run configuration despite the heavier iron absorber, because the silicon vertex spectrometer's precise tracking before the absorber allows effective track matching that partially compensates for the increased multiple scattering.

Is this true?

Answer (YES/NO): YES